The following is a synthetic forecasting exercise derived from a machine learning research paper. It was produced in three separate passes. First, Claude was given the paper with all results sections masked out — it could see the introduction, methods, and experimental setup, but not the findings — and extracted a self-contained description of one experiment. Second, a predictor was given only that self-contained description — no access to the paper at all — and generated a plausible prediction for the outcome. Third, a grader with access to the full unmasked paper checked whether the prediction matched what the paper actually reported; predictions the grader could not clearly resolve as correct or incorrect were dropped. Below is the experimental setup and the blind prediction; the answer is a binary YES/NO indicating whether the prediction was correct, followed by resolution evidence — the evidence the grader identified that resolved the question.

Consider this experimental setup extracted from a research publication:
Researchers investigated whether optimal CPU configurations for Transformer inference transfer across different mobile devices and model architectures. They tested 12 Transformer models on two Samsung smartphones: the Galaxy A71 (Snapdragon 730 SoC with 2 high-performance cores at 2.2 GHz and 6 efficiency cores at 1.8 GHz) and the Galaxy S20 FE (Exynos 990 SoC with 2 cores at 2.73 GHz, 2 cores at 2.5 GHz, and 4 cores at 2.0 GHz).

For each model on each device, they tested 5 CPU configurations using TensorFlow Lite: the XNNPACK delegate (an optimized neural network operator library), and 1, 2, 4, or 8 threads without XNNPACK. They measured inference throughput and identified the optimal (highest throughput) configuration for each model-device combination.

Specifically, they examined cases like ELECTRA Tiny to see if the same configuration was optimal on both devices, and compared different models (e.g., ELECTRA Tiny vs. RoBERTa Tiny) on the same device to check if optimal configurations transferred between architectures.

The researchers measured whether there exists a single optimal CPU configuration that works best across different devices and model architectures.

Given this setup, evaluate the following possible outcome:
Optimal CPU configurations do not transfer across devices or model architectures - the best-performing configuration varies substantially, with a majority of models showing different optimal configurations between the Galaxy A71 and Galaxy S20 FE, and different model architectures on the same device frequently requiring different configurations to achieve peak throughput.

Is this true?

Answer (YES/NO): YES